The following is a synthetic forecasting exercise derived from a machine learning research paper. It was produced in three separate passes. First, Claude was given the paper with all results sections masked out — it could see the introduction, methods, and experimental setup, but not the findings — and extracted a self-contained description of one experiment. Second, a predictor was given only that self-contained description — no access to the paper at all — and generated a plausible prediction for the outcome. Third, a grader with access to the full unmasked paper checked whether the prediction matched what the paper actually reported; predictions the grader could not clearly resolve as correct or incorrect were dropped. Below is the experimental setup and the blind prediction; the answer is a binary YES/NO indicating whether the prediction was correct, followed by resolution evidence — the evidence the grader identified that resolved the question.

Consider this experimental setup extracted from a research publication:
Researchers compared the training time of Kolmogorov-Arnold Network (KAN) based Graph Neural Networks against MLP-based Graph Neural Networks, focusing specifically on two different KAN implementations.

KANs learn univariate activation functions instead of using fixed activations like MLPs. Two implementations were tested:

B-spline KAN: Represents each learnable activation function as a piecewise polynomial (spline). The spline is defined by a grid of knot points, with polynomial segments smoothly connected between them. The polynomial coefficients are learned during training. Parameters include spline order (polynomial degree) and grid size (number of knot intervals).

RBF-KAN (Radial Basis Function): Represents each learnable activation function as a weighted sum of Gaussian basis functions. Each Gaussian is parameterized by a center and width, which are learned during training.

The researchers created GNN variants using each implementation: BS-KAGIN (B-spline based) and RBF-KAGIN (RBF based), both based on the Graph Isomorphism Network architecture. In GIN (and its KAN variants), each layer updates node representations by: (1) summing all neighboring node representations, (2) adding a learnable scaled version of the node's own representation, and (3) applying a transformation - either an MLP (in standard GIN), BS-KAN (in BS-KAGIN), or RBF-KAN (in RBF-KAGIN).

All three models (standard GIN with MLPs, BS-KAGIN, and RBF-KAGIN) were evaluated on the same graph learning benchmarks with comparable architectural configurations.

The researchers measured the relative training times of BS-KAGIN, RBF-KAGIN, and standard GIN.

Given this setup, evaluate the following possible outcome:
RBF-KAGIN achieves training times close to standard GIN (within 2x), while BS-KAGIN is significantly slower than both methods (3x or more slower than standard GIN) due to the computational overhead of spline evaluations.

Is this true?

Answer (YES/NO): YES